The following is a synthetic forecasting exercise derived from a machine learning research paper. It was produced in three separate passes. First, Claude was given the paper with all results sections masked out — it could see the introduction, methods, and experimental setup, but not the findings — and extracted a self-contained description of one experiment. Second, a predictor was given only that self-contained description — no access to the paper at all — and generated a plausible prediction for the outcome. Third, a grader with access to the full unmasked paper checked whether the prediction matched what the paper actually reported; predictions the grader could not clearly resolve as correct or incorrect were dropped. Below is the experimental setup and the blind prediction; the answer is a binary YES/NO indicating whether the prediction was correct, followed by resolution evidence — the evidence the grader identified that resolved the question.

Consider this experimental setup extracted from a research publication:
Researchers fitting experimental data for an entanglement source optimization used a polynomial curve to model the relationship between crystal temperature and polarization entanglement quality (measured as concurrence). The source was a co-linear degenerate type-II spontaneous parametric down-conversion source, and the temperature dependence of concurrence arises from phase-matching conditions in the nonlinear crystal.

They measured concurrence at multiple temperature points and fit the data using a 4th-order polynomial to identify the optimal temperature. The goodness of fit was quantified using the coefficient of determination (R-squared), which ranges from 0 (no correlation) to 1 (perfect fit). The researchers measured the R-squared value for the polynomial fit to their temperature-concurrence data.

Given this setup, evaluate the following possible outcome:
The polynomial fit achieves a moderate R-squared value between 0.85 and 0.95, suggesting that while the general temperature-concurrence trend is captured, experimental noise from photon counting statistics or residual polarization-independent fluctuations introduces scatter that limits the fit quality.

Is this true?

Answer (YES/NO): NO